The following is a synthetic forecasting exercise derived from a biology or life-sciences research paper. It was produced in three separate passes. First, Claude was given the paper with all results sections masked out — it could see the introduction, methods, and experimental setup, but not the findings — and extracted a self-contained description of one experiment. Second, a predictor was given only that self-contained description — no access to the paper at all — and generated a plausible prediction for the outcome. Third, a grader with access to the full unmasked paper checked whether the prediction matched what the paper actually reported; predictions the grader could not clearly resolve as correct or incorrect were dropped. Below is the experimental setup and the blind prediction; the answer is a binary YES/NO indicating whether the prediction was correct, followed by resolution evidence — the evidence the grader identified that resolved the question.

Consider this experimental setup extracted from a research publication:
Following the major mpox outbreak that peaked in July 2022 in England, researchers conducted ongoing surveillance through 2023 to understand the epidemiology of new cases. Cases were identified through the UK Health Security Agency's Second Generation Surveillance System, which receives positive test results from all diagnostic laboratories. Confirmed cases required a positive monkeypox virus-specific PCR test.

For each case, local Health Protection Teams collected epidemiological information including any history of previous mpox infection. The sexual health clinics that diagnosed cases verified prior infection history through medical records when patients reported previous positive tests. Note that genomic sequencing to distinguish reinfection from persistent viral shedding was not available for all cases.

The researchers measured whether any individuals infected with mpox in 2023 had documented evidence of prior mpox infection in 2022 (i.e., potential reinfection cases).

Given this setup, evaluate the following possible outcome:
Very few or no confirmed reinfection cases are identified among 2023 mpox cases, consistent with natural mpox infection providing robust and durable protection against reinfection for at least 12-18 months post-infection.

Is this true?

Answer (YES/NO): YES